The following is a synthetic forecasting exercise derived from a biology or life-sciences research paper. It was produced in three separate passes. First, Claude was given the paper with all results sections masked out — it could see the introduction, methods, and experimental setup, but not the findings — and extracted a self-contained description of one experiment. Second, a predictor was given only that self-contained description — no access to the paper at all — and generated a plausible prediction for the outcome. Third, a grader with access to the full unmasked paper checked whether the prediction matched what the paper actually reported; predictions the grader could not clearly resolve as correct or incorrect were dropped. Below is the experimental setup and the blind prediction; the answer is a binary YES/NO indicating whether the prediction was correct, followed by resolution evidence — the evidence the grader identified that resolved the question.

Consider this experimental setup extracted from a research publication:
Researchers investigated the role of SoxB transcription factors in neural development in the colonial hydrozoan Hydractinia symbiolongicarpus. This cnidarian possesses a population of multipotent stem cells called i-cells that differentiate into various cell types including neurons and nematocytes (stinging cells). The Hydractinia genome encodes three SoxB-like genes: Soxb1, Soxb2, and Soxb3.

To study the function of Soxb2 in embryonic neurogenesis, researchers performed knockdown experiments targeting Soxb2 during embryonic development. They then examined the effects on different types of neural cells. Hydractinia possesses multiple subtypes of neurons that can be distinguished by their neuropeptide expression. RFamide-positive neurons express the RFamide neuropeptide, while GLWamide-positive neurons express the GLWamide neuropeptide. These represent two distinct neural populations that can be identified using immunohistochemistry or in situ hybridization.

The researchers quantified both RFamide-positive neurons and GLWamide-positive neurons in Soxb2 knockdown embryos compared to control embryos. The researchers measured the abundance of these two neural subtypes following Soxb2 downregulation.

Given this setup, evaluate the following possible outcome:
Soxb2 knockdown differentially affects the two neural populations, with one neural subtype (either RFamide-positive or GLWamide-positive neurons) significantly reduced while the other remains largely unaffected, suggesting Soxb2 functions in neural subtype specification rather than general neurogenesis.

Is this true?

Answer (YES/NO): YES